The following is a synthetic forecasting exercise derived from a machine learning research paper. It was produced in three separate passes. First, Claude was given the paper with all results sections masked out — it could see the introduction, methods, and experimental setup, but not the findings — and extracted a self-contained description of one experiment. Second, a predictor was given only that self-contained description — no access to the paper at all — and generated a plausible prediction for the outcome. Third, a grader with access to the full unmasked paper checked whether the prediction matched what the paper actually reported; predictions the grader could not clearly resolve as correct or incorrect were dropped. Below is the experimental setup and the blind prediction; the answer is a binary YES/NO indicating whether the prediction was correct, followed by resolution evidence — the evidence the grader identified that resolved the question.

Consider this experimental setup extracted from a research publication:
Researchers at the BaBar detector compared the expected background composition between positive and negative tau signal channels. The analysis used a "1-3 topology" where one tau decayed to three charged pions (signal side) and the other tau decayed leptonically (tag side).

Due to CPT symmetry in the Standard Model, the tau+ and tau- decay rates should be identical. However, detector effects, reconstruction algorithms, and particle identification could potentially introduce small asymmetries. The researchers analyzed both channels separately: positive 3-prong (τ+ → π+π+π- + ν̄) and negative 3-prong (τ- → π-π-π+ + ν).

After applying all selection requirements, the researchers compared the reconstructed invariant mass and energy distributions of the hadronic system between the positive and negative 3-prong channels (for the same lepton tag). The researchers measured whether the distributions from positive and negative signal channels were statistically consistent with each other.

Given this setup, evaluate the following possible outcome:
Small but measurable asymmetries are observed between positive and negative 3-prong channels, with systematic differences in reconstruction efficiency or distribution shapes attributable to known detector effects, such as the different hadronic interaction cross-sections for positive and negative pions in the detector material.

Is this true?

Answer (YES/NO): NO